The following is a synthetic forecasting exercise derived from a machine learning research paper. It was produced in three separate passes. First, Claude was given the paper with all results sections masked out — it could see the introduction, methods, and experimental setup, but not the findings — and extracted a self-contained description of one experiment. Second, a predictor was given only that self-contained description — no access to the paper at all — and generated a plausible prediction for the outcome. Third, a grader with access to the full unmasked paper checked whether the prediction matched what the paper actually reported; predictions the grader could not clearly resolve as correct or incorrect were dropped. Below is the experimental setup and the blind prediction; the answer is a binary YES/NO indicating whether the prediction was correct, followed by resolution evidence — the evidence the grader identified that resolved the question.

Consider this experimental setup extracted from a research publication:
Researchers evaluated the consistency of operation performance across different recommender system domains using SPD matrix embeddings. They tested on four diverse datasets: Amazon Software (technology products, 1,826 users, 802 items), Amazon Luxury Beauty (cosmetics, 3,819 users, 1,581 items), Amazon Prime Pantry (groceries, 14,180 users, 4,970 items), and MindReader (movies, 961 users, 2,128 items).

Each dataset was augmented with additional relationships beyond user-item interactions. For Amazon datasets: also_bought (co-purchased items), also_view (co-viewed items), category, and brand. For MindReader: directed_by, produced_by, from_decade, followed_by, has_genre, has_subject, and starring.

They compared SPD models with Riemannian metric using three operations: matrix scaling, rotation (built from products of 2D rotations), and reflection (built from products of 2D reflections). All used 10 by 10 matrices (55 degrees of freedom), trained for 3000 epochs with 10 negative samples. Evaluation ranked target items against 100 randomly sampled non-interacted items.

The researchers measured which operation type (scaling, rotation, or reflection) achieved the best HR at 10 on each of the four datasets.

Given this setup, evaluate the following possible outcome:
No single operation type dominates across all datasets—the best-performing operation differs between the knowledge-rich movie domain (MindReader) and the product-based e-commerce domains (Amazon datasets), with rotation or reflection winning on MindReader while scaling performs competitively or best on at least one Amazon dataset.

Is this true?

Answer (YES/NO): NO